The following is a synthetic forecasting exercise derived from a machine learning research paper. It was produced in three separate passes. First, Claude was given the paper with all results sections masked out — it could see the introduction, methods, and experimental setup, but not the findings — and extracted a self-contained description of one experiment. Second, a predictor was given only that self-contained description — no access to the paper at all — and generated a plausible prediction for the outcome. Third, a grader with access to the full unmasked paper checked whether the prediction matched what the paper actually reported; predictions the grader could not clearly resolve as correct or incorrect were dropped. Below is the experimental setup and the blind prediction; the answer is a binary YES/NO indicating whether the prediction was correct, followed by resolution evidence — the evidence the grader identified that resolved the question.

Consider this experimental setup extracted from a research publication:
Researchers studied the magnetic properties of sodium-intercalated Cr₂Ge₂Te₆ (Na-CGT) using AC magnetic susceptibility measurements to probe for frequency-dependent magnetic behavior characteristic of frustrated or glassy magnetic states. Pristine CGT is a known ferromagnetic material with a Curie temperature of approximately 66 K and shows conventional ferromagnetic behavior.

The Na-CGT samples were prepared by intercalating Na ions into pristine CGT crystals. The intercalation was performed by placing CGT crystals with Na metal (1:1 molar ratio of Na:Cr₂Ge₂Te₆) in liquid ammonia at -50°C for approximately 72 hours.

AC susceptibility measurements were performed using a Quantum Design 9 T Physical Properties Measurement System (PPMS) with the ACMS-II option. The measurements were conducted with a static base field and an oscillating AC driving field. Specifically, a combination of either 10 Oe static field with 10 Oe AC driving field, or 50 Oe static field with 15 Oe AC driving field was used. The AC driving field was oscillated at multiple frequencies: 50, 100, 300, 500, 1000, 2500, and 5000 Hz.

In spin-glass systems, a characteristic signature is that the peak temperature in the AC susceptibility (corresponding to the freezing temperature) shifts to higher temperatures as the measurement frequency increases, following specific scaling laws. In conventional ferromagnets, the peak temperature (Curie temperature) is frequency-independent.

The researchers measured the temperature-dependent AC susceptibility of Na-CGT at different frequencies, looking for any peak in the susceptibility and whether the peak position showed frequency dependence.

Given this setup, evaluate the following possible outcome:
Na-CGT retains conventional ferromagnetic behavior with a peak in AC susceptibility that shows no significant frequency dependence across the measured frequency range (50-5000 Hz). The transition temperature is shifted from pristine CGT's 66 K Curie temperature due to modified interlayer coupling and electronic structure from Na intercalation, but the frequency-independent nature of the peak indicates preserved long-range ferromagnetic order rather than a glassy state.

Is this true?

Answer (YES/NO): NO